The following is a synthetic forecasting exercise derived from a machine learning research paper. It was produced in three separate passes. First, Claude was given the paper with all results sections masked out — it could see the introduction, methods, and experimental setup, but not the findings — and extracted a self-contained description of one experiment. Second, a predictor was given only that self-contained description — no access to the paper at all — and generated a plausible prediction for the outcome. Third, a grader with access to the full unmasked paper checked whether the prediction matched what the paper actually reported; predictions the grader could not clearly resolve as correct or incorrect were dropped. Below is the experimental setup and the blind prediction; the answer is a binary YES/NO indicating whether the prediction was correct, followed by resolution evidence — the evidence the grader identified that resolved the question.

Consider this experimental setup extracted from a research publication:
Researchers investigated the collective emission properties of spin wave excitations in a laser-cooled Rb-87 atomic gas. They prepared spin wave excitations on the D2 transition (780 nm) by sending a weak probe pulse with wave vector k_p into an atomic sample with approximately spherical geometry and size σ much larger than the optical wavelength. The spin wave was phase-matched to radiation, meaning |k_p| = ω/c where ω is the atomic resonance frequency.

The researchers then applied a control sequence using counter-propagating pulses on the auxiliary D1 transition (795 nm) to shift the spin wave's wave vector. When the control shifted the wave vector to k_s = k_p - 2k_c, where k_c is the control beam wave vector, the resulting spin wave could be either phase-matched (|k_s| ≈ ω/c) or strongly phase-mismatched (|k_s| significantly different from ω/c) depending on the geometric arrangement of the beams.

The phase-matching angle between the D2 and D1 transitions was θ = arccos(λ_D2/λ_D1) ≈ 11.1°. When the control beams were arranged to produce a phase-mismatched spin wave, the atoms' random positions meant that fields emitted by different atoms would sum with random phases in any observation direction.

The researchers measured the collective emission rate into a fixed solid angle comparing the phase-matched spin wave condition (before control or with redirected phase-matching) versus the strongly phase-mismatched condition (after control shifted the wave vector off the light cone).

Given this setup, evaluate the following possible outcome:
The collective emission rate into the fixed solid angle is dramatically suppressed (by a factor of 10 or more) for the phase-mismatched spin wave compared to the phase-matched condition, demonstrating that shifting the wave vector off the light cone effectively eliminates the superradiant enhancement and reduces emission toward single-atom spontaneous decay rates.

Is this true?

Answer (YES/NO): YES